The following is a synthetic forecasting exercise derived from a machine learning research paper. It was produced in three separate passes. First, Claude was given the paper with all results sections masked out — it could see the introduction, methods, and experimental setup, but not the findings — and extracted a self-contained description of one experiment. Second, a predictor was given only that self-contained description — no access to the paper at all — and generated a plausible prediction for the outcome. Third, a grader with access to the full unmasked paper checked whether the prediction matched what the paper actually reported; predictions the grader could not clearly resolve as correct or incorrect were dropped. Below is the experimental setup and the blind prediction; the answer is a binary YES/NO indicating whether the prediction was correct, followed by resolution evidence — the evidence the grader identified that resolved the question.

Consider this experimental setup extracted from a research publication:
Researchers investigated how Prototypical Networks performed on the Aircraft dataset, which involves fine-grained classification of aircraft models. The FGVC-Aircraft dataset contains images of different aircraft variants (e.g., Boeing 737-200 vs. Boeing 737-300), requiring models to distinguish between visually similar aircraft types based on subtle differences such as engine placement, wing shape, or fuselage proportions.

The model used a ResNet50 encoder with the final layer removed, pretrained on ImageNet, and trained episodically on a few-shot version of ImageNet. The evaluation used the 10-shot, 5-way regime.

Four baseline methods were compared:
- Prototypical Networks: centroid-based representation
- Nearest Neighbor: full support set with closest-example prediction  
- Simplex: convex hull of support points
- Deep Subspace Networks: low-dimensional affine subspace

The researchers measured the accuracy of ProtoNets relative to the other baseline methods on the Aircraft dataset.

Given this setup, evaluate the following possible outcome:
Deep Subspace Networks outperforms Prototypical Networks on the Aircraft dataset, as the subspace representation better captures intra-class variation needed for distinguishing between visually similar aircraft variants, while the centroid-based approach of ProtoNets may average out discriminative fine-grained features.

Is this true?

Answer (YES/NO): NO